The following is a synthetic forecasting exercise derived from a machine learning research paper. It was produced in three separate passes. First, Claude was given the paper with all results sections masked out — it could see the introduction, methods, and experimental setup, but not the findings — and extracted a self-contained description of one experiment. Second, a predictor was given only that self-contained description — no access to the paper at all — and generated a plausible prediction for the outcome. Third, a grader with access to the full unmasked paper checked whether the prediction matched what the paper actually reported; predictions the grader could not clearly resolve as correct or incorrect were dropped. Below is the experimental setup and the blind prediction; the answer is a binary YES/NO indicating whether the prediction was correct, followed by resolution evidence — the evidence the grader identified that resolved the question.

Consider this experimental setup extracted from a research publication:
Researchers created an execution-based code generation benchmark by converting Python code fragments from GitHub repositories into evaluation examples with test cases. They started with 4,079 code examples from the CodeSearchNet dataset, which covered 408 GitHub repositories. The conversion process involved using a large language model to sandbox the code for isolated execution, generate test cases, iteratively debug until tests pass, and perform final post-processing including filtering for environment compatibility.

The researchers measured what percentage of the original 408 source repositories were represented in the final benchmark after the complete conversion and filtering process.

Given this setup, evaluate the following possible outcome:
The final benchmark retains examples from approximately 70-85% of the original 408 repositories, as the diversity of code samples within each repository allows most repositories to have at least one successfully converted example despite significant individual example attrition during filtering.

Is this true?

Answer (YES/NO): NO